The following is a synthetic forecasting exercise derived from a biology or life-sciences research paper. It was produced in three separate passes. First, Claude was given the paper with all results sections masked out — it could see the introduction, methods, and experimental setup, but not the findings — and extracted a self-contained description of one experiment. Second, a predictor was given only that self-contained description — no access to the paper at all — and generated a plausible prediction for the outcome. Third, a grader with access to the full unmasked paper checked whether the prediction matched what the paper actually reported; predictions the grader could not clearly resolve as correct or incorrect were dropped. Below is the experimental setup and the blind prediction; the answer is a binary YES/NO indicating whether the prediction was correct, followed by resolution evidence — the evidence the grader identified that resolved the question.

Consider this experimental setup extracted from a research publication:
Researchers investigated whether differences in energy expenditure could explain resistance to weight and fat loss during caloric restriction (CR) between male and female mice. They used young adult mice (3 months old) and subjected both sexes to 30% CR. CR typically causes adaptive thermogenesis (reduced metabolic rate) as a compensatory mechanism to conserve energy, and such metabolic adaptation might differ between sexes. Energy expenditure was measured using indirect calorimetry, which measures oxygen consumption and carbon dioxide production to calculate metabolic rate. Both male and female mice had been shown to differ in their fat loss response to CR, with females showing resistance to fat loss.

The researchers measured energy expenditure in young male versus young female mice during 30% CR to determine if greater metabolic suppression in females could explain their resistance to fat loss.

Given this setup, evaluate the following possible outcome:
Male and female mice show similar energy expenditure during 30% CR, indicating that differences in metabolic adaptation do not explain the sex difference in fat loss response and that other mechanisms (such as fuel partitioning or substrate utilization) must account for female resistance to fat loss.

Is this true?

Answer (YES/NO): YES